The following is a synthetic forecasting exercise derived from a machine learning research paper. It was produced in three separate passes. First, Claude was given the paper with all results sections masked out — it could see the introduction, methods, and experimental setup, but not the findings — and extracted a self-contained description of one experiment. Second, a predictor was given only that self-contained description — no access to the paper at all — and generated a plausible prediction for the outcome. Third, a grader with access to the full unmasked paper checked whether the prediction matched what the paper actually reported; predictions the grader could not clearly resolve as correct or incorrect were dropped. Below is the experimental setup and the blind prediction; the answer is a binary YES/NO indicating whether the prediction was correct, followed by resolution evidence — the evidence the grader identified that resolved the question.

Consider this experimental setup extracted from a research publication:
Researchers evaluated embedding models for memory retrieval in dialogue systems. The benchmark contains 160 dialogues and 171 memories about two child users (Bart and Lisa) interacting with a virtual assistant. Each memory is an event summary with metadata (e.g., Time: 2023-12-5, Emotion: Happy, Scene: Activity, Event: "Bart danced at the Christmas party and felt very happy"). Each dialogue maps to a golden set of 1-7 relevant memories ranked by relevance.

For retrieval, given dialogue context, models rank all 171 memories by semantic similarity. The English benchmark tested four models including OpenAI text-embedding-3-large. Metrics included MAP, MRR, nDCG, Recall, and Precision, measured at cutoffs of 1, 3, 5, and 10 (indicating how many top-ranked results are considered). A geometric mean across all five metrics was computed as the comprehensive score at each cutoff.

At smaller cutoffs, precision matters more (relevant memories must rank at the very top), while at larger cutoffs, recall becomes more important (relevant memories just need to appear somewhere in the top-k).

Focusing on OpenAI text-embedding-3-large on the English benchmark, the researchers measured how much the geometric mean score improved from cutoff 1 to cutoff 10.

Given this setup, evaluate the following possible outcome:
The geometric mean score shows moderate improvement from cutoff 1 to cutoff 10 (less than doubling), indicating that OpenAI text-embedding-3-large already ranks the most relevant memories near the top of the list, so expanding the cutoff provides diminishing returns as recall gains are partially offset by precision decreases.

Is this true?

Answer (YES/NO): YES